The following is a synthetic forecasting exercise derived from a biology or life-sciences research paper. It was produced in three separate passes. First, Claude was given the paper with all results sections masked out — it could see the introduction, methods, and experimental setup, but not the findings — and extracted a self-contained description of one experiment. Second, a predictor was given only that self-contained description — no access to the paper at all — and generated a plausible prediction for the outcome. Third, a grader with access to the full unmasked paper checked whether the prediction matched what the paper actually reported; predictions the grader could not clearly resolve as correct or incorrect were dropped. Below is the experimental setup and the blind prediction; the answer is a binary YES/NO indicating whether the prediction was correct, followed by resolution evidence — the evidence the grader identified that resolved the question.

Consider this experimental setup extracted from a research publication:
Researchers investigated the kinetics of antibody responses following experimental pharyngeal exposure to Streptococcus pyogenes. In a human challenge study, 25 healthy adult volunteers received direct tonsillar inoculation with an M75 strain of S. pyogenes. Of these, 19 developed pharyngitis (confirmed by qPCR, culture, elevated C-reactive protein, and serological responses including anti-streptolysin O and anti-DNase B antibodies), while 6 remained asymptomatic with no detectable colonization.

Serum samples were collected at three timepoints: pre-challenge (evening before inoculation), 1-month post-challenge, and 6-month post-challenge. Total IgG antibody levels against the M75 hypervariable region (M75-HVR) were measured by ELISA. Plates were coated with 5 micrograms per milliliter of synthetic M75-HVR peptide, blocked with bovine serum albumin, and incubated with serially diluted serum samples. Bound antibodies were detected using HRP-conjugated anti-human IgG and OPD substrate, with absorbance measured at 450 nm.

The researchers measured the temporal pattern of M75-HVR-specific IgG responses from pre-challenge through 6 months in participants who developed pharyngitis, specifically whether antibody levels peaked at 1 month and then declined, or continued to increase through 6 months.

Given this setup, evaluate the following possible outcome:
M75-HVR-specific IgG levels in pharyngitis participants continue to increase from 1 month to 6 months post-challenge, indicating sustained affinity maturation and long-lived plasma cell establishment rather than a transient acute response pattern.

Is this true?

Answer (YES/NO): NO